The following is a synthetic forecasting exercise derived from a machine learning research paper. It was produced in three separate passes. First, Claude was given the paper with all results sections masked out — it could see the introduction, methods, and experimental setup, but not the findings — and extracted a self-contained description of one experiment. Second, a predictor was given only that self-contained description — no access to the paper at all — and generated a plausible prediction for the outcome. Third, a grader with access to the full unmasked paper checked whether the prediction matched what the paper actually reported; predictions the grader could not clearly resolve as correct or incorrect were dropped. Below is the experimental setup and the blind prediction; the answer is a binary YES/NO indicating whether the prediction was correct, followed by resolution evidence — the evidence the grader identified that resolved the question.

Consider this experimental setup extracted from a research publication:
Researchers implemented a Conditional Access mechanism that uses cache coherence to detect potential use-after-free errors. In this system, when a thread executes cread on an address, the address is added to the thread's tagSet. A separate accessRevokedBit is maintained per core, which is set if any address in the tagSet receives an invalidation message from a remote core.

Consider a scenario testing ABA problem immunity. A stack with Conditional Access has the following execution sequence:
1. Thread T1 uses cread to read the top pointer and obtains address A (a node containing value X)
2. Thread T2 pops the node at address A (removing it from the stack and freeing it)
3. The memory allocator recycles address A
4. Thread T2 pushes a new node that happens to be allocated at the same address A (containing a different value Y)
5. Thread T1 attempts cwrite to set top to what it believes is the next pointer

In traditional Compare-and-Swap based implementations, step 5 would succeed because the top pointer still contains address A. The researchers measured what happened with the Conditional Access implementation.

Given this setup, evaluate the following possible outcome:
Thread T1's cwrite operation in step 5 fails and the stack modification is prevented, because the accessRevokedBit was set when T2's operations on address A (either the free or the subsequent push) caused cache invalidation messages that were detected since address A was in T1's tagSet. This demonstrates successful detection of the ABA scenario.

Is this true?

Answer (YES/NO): YES